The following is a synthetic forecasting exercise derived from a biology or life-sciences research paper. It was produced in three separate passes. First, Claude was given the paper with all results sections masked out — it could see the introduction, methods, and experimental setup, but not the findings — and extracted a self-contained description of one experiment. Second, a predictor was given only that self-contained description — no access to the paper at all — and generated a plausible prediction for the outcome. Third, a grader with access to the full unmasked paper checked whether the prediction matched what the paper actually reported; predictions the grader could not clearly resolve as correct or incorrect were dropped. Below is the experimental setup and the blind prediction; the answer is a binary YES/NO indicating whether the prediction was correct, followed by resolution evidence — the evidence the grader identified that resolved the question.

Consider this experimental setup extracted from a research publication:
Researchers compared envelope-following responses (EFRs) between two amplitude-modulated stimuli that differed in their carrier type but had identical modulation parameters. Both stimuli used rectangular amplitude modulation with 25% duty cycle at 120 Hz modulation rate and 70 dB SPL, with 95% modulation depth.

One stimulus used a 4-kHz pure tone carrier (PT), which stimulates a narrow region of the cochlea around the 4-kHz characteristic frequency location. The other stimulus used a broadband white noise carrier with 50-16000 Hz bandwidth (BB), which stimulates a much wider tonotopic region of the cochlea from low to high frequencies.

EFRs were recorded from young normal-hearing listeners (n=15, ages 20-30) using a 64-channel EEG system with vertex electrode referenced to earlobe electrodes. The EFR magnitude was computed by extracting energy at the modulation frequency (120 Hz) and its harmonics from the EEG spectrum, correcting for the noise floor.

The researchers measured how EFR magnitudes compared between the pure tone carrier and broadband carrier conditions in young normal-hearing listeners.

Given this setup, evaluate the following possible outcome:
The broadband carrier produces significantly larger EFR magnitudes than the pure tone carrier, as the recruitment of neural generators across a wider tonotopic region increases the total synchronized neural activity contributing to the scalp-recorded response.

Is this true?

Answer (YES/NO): YES